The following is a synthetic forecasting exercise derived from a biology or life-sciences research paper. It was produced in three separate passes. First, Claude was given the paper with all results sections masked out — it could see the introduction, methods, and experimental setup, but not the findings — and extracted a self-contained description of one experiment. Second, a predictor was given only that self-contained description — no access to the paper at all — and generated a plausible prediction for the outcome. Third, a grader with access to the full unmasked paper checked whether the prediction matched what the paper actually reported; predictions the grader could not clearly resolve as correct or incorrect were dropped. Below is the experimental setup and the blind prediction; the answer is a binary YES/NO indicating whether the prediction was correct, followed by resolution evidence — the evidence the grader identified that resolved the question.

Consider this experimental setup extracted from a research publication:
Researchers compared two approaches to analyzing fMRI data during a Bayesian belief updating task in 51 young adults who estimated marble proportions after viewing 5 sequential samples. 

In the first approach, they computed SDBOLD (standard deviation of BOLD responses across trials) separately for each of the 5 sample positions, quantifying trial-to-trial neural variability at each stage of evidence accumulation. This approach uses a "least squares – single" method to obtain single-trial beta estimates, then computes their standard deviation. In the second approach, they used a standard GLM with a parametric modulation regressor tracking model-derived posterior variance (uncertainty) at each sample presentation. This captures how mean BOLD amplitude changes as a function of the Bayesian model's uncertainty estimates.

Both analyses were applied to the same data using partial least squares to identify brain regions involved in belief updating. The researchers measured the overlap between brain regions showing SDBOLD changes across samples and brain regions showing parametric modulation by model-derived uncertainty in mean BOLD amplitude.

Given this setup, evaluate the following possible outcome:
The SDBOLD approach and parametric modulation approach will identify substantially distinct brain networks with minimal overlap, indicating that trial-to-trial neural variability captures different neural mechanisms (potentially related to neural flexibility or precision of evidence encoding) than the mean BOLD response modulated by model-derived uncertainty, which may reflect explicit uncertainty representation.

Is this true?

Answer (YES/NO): YES